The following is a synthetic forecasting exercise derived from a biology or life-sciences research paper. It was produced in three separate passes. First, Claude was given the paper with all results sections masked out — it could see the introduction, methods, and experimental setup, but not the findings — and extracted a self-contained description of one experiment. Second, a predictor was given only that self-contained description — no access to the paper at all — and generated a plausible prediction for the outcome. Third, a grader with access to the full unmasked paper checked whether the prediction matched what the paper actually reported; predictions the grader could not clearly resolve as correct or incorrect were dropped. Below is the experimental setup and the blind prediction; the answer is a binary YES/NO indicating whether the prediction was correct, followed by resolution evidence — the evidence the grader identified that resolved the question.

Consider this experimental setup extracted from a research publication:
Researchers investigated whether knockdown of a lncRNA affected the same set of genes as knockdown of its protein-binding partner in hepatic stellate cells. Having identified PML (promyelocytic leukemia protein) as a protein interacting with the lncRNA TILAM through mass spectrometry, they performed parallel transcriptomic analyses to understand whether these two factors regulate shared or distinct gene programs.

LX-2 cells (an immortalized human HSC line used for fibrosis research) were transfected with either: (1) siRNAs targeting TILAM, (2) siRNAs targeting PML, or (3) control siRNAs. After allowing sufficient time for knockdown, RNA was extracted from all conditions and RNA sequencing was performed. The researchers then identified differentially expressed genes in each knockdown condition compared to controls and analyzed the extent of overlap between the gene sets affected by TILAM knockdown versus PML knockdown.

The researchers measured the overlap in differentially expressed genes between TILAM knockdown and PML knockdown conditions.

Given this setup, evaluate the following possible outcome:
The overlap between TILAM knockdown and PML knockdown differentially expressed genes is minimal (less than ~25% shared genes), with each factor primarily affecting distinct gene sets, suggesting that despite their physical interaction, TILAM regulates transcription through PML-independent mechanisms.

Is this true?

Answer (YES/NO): NO